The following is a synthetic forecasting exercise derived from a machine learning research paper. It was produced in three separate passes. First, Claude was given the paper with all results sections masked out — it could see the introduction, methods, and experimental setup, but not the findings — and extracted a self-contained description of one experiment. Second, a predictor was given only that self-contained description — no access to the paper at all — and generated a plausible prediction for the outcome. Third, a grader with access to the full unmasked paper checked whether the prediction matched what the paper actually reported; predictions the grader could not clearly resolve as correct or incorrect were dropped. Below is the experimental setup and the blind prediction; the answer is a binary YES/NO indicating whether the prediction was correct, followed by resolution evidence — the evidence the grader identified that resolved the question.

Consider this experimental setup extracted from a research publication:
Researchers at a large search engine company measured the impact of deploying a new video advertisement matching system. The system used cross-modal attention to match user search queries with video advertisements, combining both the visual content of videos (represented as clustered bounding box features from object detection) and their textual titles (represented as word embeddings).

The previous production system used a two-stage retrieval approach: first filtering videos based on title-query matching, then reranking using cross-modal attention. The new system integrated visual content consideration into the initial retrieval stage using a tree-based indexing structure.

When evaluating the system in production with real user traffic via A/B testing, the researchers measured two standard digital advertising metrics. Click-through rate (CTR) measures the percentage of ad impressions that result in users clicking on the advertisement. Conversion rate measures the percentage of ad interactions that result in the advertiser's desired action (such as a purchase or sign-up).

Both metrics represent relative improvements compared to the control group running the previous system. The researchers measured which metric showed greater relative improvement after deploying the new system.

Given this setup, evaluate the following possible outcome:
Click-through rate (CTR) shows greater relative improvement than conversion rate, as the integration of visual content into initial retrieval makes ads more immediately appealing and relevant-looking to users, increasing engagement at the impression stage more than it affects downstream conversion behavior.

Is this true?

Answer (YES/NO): NO